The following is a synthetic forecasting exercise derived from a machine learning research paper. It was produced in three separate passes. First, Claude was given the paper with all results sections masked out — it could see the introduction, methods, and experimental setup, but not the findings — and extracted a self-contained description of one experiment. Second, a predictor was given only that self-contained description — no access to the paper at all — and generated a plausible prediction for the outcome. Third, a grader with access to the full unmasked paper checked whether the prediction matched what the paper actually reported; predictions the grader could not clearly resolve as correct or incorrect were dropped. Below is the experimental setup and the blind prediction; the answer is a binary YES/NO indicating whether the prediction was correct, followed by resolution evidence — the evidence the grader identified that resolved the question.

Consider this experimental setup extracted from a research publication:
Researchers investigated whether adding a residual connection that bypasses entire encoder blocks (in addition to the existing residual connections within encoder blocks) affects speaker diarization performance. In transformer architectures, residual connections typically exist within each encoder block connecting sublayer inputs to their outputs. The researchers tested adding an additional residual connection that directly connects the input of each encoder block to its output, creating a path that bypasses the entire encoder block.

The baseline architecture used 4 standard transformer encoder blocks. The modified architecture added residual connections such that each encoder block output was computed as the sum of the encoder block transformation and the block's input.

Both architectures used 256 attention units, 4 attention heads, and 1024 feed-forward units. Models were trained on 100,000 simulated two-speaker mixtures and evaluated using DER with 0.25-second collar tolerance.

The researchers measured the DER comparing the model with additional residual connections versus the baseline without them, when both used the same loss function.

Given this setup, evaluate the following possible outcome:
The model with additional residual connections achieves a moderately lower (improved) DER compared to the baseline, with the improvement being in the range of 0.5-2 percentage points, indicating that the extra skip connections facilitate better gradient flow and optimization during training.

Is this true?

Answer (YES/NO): NO